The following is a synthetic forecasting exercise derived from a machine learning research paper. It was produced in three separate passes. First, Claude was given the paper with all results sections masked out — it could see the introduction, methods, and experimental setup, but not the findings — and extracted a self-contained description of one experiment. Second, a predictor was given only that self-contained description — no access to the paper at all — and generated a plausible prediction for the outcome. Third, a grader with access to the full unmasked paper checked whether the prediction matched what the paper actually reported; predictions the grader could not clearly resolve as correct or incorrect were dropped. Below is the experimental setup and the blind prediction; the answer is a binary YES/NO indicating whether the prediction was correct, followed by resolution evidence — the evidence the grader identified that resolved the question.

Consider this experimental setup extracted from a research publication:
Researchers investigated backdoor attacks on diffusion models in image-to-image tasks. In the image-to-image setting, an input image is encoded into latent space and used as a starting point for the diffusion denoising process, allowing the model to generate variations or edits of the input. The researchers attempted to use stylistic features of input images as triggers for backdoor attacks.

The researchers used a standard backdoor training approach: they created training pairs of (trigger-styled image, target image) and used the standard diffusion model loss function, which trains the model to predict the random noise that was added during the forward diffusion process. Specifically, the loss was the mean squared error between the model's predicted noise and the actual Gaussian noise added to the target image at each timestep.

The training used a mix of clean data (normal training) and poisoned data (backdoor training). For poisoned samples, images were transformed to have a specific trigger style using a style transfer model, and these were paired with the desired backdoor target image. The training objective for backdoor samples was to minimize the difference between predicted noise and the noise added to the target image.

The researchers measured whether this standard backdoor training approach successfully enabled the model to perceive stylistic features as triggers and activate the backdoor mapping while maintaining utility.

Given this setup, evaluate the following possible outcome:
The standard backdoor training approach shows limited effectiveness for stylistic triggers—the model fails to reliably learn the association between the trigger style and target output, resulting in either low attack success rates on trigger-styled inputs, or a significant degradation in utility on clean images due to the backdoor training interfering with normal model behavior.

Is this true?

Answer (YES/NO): YES